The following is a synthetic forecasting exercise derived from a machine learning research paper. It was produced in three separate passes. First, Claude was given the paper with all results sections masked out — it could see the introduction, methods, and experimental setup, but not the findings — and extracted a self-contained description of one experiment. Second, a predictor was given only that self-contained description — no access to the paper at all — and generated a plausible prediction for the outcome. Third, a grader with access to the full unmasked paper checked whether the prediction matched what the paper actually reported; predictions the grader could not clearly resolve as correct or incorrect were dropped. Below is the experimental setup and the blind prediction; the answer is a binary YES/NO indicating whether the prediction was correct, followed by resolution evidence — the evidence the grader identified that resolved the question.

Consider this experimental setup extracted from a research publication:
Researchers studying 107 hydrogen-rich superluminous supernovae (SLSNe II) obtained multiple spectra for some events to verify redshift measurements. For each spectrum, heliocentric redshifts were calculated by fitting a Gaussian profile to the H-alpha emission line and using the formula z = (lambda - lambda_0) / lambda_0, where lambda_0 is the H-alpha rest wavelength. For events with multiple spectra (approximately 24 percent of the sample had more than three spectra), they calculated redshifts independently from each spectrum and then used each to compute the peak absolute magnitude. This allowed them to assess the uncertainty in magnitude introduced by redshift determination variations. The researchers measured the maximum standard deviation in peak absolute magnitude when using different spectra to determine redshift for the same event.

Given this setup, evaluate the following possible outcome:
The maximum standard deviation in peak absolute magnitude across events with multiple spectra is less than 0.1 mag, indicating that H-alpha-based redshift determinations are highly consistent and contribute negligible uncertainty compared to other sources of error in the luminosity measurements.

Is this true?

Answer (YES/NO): NO